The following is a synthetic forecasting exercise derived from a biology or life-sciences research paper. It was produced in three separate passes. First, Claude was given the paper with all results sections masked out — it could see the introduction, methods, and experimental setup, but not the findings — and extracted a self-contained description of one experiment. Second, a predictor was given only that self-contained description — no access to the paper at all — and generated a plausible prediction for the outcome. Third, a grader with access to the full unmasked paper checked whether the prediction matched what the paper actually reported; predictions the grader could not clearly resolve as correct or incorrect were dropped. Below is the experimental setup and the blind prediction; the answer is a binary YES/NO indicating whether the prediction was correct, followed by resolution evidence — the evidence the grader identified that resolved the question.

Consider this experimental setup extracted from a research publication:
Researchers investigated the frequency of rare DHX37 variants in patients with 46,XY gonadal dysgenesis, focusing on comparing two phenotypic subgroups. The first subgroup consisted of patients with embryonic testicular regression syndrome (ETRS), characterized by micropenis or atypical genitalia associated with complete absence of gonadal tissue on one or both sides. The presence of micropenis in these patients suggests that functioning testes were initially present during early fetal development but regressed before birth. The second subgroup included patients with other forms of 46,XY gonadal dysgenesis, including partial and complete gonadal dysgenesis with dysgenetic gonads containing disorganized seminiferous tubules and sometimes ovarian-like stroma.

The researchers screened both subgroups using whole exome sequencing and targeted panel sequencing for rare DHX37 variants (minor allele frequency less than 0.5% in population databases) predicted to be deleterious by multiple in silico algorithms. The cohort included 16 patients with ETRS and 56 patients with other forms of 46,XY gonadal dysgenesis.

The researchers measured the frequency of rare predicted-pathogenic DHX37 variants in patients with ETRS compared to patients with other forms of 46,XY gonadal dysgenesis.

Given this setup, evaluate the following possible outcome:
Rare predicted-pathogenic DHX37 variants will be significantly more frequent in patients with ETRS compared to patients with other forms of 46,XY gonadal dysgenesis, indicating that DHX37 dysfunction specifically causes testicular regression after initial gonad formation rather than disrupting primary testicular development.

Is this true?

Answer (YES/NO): YES